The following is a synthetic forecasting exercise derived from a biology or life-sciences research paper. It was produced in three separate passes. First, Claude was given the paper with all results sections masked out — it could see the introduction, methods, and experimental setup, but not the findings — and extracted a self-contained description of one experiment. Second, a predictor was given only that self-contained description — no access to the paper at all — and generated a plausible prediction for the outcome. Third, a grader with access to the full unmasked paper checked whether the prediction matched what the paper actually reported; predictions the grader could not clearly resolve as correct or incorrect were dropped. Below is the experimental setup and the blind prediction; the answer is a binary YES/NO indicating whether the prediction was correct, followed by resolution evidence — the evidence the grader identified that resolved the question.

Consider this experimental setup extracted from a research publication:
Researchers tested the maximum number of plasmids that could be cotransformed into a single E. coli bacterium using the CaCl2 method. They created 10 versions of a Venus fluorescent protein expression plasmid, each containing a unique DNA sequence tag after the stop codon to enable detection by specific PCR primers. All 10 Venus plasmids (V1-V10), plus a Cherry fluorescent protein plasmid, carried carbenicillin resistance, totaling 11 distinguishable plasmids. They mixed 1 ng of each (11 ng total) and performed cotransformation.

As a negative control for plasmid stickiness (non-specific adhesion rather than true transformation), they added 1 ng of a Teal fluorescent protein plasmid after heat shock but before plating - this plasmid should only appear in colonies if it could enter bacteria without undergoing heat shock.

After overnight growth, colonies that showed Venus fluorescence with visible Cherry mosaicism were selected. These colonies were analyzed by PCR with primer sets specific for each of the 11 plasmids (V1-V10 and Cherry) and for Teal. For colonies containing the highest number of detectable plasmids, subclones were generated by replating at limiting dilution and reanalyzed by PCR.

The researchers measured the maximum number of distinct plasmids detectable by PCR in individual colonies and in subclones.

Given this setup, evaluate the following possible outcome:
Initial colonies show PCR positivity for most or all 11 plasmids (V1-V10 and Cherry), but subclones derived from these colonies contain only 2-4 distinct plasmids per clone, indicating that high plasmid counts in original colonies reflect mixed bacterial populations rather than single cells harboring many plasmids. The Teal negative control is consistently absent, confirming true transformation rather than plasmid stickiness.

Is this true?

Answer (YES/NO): NO